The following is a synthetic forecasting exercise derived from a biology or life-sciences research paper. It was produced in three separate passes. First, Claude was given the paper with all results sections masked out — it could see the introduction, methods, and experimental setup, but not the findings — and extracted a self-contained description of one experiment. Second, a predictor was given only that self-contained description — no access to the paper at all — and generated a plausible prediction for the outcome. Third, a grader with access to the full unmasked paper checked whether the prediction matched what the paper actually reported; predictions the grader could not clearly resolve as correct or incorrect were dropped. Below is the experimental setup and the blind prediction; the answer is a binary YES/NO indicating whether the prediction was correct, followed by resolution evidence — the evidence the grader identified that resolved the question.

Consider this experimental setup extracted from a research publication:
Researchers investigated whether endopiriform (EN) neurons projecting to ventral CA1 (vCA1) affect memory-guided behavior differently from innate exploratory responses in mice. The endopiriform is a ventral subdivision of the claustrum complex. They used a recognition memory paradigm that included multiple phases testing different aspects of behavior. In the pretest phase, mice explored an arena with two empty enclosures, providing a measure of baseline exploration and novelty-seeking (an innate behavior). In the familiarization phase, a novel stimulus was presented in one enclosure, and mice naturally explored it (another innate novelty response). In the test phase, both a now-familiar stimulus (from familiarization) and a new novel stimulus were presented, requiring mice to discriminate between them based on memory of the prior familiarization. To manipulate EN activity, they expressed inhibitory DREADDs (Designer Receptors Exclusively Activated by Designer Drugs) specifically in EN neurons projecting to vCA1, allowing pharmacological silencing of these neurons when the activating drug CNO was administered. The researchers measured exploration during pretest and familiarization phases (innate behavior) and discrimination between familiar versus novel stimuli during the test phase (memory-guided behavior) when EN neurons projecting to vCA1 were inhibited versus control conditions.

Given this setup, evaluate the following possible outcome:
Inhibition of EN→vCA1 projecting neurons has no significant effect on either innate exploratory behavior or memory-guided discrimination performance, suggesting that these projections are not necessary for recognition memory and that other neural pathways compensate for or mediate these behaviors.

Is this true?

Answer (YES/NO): NO